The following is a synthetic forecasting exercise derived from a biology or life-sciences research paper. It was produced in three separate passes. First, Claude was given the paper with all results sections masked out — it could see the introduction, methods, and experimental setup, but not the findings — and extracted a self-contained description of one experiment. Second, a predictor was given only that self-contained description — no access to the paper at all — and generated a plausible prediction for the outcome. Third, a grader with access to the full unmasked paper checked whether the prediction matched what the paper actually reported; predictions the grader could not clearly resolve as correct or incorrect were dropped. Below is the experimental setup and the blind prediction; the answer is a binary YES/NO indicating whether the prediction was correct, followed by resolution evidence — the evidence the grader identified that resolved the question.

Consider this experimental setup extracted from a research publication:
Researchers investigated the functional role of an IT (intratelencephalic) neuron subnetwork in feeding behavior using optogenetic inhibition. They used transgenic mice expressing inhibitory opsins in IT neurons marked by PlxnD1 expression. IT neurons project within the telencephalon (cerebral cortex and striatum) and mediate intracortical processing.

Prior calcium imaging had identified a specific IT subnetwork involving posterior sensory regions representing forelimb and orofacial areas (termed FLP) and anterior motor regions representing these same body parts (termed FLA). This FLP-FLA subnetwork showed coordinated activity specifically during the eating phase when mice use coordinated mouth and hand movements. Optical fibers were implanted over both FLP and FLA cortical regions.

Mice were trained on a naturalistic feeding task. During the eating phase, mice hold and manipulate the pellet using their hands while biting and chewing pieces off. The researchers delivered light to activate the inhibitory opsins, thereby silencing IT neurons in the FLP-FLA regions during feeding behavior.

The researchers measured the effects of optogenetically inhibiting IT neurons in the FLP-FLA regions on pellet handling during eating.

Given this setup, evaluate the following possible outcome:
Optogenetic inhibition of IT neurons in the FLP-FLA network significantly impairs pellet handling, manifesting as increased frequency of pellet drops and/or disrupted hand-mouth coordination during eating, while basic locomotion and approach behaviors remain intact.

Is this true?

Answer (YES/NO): YES